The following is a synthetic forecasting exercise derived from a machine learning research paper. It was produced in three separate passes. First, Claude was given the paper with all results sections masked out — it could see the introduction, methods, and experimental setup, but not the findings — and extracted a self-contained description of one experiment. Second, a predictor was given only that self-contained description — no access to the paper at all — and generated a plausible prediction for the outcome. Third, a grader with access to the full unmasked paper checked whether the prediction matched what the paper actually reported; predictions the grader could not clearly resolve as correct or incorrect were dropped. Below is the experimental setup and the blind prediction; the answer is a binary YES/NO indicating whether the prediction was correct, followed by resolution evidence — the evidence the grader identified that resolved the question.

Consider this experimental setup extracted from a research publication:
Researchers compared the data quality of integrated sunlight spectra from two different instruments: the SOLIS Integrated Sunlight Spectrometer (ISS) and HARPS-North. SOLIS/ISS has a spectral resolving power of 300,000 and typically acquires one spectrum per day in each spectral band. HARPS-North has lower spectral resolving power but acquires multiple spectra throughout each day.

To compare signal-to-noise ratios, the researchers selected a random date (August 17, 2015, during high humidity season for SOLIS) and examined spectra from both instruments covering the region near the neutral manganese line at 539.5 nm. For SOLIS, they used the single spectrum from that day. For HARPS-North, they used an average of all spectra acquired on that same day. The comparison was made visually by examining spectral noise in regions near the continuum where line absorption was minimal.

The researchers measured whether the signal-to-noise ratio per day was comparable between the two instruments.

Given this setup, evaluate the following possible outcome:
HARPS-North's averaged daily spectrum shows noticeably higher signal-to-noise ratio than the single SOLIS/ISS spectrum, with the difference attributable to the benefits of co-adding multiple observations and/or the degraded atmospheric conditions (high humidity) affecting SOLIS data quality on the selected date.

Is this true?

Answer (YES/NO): NO